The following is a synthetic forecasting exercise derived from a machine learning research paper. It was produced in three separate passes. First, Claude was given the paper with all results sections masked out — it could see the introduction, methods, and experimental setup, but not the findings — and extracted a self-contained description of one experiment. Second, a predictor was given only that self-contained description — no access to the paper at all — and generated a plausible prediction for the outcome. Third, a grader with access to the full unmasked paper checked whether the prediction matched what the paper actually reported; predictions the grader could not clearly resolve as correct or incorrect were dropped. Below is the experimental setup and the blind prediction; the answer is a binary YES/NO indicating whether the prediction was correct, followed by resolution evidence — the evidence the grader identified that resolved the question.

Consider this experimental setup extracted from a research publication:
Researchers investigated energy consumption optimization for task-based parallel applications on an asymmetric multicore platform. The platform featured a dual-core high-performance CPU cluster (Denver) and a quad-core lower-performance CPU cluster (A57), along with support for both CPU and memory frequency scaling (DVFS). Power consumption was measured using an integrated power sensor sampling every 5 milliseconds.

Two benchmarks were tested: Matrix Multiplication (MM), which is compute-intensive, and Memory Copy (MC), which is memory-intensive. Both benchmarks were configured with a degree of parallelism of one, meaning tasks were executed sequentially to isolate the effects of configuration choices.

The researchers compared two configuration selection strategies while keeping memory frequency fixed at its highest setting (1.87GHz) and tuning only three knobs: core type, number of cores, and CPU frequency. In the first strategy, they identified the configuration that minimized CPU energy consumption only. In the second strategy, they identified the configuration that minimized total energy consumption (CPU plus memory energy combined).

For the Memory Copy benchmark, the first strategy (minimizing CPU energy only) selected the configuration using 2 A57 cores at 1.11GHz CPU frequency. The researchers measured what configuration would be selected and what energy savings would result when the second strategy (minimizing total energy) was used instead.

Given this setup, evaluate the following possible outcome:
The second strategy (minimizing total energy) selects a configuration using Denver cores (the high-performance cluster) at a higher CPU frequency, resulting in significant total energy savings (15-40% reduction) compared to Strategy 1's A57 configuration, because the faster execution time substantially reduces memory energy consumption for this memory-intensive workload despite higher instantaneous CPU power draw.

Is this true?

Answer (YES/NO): YES